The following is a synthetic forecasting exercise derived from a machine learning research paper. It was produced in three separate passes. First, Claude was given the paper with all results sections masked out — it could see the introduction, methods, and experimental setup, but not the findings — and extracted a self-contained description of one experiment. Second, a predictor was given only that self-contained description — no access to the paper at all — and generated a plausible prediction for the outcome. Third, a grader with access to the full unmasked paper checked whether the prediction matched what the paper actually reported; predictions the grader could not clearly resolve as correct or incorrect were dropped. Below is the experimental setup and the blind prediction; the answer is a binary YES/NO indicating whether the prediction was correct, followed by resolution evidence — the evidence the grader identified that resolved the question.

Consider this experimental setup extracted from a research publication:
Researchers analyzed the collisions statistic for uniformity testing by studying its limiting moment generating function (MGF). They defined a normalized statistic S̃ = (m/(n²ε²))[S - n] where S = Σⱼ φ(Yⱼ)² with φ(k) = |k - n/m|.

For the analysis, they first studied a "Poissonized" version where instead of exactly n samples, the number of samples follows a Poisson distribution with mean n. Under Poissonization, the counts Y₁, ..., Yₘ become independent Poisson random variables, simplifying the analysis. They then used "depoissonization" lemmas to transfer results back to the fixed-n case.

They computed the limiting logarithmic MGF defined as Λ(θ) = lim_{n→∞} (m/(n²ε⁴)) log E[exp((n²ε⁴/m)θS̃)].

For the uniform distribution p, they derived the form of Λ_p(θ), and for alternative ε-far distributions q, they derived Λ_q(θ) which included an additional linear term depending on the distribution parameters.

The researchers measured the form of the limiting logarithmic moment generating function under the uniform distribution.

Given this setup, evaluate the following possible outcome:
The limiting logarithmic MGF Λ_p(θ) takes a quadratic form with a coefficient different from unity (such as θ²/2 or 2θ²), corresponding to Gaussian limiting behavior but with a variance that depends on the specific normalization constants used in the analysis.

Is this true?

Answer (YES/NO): NO